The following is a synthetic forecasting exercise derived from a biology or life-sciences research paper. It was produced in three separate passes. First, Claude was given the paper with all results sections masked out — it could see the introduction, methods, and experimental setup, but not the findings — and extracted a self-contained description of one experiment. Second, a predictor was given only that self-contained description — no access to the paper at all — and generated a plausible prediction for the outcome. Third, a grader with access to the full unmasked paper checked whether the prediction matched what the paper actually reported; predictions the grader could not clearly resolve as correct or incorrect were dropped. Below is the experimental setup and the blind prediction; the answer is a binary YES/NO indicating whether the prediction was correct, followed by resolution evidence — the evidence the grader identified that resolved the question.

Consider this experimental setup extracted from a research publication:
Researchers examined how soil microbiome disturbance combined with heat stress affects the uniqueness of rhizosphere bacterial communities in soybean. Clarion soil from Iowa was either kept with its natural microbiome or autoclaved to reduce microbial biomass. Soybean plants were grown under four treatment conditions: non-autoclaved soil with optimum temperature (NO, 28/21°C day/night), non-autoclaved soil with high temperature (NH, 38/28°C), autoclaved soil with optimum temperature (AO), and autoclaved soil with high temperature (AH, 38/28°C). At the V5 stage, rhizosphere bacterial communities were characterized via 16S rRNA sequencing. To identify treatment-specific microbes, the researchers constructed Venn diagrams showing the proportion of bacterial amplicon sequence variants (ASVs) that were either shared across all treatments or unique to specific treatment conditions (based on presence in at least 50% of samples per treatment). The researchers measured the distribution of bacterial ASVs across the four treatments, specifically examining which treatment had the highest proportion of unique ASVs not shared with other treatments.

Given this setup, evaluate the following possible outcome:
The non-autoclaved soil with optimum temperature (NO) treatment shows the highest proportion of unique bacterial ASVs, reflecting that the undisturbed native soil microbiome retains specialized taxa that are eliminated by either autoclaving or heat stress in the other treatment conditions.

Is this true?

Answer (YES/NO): NO